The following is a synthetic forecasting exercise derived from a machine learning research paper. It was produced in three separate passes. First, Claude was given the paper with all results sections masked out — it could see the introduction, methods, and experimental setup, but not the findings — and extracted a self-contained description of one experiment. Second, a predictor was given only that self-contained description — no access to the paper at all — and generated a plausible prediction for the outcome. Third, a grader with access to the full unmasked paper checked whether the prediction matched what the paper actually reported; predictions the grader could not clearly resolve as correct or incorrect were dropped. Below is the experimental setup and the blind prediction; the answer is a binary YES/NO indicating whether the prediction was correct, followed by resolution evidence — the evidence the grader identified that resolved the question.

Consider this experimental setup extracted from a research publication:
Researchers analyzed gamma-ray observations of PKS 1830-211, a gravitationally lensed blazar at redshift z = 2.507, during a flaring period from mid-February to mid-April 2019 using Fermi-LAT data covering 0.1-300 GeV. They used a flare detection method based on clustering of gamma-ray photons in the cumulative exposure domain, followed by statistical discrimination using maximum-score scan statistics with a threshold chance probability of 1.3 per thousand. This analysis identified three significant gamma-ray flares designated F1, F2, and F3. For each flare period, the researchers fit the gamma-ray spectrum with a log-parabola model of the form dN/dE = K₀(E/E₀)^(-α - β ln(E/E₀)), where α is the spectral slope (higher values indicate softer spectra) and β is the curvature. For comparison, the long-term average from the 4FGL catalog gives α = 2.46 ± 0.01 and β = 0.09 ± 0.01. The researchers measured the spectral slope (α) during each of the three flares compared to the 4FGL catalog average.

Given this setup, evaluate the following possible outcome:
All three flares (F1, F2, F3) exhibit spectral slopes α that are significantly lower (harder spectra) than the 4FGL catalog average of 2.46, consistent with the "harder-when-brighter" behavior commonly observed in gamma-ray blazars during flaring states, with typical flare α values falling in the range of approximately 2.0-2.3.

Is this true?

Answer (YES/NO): NO